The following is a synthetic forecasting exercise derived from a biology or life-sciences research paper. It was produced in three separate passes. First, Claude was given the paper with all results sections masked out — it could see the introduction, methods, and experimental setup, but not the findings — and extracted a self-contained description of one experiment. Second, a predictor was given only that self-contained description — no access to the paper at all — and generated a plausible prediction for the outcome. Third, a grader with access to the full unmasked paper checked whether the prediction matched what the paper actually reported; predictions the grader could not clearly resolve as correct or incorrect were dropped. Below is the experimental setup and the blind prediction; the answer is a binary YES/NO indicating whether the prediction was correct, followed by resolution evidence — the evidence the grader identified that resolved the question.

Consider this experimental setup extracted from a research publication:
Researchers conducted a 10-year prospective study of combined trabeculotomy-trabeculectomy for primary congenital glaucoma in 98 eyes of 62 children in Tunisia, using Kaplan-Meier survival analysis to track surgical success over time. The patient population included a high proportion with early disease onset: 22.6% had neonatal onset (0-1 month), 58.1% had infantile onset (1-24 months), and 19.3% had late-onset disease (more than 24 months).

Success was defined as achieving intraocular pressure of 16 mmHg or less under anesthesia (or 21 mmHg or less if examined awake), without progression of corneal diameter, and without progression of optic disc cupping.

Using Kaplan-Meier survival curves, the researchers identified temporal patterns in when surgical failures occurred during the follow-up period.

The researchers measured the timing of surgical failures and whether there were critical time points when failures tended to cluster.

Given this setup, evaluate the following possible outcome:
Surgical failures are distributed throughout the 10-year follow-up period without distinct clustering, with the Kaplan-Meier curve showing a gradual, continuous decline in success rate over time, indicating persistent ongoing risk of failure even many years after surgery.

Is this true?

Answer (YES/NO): NO